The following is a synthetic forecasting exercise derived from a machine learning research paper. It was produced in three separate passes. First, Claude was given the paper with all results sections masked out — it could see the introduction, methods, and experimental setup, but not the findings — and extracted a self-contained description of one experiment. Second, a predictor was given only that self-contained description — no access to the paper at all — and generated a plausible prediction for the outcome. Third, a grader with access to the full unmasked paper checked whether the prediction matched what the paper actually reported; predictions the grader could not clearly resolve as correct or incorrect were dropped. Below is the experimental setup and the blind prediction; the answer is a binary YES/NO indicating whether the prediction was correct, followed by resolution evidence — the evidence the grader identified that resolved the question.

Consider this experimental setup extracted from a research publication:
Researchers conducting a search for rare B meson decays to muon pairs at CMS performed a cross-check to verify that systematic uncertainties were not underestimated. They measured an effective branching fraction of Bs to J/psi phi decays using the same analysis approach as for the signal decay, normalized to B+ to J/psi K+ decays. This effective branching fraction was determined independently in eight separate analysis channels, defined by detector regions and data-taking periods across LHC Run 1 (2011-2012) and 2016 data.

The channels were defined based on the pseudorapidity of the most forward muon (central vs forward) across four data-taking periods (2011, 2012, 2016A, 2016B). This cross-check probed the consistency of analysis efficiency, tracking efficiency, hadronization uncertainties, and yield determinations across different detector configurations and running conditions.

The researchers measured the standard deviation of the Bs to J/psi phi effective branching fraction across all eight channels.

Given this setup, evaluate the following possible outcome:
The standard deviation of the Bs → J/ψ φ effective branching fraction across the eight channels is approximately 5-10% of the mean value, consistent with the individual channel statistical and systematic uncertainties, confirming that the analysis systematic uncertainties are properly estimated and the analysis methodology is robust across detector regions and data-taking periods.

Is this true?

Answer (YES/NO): NO